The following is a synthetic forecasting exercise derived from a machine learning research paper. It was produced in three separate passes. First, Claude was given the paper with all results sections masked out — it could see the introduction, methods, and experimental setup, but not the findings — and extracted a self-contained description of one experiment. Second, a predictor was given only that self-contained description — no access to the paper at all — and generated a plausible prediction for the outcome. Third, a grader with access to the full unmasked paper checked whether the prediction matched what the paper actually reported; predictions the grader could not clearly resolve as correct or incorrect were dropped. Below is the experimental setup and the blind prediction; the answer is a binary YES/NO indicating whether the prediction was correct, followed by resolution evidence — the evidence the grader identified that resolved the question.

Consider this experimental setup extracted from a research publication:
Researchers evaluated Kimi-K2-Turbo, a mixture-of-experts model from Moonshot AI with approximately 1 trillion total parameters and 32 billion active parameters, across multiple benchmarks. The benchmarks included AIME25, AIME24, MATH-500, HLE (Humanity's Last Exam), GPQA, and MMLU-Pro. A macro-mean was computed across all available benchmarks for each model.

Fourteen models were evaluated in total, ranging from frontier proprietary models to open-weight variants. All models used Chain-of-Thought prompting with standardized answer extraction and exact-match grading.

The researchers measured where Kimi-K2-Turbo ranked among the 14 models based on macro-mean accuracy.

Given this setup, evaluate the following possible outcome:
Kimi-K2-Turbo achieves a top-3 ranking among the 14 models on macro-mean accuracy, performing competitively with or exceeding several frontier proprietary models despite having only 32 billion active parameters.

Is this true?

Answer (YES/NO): NO